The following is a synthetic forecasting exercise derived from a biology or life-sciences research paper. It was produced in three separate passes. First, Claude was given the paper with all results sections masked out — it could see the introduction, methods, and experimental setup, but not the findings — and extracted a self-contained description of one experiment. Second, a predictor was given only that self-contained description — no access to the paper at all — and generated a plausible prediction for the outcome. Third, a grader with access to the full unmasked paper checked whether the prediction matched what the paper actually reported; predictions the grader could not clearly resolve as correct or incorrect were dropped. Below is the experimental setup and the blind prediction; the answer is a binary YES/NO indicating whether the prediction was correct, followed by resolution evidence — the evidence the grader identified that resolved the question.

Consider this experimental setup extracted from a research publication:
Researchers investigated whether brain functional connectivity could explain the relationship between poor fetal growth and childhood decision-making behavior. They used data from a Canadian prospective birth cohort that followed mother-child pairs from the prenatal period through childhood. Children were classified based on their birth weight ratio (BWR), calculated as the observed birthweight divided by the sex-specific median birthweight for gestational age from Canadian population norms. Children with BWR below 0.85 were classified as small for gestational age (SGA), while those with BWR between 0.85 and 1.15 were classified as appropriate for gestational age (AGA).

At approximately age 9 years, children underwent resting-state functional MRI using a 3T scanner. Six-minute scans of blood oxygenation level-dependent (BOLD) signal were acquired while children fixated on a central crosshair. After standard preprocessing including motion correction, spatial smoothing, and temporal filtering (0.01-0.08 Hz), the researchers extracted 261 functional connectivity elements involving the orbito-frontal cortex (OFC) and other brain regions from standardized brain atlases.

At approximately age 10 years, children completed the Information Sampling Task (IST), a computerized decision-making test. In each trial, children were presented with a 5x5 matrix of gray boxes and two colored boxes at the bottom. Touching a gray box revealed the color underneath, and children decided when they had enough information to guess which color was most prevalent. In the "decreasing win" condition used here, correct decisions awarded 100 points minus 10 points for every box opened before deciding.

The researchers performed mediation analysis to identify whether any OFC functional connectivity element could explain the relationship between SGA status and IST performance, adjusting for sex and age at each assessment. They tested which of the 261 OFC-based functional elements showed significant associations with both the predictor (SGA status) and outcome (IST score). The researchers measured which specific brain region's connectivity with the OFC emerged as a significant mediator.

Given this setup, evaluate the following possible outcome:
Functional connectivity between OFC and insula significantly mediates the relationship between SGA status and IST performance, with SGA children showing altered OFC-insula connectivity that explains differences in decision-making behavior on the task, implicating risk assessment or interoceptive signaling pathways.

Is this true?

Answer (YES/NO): NO